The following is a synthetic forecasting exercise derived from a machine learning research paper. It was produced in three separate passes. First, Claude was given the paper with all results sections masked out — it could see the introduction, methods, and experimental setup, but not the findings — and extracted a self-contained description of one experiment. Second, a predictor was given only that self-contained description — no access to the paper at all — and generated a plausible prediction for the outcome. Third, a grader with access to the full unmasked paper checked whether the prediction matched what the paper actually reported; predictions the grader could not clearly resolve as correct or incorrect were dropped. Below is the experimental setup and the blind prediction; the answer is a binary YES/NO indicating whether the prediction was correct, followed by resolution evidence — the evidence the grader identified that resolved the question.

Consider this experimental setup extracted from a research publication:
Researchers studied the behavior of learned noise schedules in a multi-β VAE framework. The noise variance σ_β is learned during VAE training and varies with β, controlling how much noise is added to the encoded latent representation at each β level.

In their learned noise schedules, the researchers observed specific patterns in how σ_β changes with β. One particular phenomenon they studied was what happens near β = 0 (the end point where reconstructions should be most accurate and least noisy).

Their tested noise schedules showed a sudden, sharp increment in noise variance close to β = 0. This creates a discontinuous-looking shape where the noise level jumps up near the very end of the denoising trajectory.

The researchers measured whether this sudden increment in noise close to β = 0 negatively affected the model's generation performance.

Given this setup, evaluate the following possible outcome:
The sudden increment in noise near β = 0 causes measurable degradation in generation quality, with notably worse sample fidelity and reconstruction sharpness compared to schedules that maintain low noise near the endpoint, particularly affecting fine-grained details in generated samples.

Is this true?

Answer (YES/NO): NO